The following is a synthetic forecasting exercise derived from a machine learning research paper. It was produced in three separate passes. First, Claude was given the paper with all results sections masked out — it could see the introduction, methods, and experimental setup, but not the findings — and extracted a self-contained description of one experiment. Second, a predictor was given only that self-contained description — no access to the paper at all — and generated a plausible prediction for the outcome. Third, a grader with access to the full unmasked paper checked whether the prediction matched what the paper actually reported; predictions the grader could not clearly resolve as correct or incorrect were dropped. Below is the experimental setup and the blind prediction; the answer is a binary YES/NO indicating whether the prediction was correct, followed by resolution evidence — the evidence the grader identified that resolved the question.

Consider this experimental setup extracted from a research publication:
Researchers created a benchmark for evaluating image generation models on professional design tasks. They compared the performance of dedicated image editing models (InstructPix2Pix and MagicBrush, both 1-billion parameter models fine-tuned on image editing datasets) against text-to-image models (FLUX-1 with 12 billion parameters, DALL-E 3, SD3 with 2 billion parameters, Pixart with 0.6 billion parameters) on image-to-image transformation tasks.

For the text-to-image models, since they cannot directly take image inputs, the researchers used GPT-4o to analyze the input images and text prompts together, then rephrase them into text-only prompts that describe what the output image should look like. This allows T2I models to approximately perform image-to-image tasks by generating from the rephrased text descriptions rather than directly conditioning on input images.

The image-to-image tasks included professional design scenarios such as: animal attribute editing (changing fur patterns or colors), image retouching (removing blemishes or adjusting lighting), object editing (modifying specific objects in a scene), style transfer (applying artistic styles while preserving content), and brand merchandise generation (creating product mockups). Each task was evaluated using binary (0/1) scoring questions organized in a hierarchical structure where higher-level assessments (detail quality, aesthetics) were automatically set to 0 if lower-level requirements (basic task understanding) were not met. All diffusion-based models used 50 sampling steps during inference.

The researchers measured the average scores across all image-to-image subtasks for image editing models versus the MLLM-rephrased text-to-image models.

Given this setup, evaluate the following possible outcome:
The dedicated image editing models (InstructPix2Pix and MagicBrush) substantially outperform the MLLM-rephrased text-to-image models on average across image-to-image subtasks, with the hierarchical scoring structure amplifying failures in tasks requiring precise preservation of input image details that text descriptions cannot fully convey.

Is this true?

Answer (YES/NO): YES